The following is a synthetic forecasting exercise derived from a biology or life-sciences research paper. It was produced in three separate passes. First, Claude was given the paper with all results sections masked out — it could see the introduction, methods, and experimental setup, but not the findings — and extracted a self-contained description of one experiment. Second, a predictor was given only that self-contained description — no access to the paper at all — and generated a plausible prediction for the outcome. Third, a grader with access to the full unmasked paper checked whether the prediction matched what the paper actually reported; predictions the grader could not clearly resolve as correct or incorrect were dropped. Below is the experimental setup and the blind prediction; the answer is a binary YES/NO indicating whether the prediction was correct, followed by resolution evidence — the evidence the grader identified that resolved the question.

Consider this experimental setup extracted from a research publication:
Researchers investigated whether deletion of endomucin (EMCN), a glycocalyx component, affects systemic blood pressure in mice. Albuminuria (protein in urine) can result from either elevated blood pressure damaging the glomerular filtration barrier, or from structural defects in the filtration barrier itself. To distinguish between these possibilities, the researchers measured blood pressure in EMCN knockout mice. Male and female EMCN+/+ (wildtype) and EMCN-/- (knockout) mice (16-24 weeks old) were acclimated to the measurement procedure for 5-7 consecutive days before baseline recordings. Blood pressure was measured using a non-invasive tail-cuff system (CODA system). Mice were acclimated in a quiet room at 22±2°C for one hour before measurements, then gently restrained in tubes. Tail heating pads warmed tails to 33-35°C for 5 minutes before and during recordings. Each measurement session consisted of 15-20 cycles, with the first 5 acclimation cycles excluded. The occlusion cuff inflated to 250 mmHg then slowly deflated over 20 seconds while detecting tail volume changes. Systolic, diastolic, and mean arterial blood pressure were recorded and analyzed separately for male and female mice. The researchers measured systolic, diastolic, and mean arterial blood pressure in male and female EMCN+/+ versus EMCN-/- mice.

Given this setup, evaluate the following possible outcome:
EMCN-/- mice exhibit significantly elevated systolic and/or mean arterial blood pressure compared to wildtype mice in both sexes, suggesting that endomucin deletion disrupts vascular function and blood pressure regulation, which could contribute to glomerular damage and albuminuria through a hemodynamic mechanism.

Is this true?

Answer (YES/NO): NO